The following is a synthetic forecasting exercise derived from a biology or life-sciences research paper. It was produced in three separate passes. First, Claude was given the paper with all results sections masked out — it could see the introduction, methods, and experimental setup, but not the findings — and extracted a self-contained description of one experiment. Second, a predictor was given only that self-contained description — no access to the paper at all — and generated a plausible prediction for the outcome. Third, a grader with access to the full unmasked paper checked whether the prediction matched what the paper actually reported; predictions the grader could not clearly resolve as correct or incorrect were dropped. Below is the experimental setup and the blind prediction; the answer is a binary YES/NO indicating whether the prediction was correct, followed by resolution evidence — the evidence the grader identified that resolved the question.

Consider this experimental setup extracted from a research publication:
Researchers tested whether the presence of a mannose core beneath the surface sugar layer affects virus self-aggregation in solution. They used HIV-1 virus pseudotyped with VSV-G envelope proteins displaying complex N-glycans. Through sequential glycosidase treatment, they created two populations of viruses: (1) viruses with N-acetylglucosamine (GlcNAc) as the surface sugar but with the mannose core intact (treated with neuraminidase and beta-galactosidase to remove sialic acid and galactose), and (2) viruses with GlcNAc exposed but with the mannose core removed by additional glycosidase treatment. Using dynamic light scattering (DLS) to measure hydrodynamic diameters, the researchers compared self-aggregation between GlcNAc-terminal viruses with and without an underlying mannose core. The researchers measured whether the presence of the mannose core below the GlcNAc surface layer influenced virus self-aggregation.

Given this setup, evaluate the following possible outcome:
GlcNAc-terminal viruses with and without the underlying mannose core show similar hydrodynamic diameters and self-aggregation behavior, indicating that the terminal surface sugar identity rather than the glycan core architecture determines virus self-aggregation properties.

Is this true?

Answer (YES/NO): YES